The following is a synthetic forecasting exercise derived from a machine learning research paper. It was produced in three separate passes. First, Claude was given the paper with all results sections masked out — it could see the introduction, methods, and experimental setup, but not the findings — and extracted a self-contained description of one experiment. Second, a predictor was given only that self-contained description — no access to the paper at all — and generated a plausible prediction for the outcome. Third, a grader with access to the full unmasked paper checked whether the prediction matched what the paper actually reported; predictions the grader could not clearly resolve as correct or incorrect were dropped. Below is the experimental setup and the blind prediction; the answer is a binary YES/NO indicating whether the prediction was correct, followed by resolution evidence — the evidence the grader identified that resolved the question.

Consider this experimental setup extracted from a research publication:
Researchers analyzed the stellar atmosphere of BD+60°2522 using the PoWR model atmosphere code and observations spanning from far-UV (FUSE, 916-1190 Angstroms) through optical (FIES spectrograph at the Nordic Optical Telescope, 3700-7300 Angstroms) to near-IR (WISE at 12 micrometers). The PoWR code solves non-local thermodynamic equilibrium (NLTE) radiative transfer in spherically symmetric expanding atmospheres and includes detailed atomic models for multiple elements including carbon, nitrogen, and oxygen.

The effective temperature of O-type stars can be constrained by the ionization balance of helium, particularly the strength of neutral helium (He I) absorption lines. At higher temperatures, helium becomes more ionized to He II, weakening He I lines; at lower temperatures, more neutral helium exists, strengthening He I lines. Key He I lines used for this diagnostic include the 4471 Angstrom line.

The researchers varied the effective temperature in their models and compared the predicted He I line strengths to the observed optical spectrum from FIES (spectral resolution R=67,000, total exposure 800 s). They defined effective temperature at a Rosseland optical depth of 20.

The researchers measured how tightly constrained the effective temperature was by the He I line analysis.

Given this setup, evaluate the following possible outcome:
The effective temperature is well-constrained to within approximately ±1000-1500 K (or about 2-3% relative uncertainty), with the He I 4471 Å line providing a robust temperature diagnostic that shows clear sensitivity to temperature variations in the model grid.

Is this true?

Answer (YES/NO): NO